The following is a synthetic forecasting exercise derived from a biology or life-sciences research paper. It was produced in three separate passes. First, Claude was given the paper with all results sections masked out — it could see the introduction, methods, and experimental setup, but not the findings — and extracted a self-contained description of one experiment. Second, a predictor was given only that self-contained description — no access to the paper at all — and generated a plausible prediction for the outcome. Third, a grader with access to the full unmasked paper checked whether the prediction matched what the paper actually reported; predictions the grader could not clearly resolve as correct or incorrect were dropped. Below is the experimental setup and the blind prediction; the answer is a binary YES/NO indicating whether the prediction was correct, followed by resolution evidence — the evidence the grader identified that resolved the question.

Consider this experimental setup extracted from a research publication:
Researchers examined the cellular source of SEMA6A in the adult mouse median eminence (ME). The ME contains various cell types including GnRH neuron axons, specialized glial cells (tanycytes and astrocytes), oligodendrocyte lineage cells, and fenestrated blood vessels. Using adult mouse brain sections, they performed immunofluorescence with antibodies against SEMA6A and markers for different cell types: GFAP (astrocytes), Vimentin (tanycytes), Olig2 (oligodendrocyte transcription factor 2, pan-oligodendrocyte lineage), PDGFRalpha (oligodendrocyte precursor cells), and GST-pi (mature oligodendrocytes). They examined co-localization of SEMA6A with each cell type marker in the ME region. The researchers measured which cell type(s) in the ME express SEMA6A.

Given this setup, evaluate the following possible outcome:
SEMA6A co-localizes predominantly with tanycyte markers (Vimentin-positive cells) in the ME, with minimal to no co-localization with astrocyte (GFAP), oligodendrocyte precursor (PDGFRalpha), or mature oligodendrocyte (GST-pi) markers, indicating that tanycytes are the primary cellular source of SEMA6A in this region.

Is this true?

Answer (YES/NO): NO